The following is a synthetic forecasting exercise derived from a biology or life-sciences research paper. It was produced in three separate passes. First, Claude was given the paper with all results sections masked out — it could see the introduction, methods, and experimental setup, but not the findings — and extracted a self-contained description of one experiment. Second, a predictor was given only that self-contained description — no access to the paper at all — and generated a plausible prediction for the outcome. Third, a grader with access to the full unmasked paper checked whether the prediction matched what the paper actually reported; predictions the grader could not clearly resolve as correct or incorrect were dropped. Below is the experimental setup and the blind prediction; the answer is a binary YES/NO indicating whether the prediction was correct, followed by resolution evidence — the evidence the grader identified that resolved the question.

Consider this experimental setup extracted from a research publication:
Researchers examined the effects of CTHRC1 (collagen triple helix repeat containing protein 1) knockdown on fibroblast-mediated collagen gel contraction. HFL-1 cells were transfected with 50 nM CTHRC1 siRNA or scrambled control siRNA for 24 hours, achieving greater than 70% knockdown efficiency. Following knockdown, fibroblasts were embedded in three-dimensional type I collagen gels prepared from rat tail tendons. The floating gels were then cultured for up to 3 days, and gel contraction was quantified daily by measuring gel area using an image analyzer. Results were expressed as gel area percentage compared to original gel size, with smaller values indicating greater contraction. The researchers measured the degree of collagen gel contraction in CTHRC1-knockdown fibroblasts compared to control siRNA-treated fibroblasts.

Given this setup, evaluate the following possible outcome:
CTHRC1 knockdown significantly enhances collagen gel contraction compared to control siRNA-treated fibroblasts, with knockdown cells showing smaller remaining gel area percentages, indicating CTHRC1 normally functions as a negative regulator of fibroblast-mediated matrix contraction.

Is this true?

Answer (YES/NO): NO